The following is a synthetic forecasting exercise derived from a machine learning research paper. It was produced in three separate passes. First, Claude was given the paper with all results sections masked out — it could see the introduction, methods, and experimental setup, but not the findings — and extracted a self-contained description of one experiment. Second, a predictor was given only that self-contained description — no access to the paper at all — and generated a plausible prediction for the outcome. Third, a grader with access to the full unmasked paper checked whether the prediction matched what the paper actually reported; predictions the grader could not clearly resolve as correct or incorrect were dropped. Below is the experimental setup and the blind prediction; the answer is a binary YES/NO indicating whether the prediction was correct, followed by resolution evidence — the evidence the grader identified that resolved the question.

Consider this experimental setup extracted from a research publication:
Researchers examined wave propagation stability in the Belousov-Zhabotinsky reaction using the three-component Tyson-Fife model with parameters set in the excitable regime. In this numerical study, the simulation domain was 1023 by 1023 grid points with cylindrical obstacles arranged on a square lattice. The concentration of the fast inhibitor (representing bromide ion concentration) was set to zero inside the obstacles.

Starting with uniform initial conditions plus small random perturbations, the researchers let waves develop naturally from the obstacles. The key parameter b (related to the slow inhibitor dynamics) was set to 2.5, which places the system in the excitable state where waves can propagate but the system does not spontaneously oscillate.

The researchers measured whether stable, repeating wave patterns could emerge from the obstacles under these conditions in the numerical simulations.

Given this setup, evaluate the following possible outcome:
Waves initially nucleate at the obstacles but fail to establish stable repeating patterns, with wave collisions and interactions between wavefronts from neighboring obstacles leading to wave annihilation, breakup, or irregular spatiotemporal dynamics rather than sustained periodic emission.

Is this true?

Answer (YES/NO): NO